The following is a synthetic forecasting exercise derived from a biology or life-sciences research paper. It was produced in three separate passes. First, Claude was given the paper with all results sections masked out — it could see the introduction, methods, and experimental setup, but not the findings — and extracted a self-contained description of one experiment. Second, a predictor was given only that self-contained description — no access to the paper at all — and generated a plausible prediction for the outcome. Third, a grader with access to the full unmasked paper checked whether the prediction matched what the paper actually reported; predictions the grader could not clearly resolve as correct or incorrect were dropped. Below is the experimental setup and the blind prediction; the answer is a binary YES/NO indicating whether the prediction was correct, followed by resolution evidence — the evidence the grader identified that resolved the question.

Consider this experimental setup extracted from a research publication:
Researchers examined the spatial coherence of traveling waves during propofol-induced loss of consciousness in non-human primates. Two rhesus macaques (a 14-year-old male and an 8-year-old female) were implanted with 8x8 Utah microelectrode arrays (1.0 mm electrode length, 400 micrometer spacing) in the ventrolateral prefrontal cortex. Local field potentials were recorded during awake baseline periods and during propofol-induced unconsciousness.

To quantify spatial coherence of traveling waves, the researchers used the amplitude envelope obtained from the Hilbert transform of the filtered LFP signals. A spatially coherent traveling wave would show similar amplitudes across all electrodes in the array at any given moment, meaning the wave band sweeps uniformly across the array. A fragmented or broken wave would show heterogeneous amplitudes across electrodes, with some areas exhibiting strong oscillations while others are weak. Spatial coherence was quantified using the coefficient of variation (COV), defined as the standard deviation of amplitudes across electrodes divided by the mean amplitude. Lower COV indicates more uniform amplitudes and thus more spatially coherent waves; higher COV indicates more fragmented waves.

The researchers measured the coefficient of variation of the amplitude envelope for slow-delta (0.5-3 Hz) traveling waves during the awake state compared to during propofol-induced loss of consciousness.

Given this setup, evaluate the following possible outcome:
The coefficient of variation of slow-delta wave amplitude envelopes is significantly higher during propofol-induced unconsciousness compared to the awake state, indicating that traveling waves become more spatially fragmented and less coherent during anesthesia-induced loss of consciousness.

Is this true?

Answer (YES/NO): NO